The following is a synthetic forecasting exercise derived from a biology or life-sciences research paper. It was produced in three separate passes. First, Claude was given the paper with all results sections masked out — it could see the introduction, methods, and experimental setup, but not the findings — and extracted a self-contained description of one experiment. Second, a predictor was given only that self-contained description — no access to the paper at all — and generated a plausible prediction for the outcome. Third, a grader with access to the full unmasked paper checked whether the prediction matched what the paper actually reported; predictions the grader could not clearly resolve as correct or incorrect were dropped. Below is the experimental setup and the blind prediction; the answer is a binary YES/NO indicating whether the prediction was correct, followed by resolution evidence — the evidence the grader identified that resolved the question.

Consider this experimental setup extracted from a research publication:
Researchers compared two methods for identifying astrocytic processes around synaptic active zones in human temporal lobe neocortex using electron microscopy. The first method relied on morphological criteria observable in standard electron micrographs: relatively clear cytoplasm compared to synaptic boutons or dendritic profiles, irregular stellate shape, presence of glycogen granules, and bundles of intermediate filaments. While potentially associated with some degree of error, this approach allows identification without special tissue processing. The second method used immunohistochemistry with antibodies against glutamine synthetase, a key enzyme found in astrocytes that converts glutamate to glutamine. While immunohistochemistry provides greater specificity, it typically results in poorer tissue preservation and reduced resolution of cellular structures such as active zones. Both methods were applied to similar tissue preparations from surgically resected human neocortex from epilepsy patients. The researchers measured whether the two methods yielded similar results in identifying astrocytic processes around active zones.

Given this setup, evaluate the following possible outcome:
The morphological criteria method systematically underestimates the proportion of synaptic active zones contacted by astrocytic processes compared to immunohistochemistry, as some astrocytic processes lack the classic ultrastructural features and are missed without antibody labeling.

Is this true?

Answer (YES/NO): NO